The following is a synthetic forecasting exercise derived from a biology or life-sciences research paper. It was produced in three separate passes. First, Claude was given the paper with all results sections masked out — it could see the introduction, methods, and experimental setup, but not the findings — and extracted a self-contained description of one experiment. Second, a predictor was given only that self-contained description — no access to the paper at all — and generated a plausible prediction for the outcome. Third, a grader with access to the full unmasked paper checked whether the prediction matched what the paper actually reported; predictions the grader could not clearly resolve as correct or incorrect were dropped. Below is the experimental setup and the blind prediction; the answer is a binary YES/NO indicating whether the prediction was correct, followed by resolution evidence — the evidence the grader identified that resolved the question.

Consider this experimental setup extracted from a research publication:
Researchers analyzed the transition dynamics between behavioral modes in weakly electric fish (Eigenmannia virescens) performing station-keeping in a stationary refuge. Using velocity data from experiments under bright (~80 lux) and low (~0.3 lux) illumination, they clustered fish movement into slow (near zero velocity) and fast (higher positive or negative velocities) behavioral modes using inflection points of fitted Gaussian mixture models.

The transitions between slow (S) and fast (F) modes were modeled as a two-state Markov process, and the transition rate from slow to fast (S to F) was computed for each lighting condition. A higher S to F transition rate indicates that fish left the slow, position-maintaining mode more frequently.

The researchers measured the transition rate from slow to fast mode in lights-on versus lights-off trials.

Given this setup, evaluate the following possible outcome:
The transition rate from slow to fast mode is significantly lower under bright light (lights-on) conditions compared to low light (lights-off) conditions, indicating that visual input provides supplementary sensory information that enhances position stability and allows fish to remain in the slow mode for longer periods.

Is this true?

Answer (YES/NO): YES